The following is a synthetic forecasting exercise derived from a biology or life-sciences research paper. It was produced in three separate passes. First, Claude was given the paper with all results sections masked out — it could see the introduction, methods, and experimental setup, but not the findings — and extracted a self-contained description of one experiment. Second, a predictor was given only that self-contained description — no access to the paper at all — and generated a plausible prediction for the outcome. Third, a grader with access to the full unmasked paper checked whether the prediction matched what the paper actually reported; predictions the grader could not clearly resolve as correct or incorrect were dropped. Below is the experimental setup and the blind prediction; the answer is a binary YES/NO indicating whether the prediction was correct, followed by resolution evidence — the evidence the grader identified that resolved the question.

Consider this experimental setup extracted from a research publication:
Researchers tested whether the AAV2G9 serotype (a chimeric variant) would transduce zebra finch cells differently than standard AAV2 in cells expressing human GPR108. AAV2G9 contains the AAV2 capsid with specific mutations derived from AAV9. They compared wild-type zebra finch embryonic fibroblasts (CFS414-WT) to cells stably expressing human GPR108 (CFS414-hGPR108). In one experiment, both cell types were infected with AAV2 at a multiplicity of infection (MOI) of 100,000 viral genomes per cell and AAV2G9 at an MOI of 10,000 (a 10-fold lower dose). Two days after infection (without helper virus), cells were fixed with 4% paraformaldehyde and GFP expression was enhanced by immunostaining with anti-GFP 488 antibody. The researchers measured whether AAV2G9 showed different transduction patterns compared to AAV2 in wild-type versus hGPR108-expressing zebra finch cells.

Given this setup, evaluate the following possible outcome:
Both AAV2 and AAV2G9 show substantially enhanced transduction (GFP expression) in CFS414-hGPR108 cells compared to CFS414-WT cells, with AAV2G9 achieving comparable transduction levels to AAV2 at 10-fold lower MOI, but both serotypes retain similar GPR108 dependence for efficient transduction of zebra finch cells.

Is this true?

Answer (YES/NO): NO